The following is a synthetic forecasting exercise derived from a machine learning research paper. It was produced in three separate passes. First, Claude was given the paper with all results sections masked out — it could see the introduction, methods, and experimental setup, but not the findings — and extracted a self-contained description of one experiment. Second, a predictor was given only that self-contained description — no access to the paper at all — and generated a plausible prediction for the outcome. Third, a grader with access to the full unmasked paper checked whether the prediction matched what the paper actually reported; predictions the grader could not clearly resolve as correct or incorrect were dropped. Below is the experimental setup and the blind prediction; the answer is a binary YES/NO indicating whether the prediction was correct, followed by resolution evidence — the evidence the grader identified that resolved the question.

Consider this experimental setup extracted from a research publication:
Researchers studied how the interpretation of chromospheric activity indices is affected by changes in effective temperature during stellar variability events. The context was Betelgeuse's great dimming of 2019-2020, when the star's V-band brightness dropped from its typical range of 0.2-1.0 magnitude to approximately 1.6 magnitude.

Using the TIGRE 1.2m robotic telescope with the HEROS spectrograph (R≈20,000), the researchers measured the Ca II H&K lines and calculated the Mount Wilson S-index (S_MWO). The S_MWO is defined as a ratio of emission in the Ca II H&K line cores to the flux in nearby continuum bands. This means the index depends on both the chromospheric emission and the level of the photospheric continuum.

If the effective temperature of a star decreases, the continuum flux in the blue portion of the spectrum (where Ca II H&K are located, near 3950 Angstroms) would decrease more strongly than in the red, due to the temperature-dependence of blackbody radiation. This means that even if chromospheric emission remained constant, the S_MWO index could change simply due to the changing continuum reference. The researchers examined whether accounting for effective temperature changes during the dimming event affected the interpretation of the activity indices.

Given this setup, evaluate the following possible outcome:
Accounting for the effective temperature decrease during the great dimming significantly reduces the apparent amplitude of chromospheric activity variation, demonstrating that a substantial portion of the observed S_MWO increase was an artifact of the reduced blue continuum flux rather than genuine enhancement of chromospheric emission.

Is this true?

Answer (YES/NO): YES